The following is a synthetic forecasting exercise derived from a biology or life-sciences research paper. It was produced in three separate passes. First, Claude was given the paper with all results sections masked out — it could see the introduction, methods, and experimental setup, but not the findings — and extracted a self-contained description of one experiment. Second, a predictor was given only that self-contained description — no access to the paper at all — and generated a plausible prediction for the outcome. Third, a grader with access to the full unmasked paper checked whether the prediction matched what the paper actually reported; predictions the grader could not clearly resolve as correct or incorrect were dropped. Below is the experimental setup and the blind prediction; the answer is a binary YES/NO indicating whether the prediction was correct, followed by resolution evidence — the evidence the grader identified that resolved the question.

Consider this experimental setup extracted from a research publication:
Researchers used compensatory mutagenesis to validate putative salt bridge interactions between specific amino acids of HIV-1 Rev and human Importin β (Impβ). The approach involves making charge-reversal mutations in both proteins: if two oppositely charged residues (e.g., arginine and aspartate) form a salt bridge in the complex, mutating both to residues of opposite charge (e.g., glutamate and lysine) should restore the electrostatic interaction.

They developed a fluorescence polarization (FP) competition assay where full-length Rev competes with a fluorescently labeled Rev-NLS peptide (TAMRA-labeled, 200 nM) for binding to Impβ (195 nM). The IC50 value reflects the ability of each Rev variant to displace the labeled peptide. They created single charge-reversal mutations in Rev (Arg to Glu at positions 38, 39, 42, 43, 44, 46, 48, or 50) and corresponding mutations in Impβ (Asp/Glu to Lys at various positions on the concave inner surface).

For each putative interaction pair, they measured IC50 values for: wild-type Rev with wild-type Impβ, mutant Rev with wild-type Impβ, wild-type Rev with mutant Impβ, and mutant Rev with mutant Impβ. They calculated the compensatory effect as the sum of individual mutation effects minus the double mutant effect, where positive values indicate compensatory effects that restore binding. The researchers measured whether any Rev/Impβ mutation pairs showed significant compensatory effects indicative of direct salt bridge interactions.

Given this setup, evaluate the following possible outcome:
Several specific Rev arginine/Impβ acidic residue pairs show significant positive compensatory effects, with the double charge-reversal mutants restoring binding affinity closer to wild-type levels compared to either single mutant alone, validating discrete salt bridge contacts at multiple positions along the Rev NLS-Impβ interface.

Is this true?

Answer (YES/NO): YES